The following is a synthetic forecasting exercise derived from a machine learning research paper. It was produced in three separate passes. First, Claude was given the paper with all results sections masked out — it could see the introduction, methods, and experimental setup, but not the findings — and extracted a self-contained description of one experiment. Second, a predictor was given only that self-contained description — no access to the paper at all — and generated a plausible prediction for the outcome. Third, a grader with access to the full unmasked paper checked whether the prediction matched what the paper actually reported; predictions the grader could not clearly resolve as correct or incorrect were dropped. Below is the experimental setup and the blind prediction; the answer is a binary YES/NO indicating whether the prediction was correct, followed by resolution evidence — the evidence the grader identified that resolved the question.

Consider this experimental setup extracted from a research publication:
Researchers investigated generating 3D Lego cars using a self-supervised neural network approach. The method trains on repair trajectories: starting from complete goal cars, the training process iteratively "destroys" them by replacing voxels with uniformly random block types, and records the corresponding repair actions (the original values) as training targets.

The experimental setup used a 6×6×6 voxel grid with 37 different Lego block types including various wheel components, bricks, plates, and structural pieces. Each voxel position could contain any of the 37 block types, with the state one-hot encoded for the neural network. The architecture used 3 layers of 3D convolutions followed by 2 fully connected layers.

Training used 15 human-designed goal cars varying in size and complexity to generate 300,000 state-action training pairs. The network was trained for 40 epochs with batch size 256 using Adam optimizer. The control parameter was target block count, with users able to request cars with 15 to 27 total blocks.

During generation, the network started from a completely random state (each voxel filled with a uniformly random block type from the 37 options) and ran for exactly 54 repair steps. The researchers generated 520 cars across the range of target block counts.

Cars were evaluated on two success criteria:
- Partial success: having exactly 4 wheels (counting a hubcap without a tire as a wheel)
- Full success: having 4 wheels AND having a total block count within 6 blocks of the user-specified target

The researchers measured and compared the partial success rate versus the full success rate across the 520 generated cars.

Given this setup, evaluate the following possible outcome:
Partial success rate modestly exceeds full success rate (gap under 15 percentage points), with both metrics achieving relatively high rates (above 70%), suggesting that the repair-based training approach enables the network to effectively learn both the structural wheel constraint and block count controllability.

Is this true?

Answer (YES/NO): NO